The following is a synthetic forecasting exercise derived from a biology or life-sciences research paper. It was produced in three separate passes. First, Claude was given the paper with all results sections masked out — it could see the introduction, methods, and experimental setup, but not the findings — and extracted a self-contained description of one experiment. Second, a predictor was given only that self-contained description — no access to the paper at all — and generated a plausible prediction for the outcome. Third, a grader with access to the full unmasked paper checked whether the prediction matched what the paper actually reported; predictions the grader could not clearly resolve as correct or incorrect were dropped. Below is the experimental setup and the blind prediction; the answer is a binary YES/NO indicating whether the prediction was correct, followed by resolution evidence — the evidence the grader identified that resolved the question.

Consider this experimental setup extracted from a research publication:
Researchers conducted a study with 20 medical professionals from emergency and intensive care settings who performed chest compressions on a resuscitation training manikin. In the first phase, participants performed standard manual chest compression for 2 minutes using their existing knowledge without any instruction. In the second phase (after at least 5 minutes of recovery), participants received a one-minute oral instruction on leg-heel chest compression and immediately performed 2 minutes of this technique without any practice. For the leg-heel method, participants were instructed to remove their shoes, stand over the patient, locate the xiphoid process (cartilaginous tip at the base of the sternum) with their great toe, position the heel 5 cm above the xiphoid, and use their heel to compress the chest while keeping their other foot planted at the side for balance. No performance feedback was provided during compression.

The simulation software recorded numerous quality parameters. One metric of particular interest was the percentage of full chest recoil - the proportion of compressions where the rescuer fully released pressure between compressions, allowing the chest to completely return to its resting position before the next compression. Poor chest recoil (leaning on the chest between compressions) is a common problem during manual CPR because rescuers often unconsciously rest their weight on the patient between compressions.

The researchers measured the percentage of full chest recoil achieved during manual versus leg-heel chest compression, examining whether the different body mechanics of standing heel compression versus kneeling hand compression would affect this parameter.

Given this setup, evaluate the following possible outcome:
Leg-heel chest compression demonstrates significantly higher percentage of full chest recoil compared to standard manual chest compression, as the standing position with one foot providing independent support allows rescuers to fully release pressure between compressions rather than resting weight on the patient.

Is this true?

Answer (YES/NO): NO